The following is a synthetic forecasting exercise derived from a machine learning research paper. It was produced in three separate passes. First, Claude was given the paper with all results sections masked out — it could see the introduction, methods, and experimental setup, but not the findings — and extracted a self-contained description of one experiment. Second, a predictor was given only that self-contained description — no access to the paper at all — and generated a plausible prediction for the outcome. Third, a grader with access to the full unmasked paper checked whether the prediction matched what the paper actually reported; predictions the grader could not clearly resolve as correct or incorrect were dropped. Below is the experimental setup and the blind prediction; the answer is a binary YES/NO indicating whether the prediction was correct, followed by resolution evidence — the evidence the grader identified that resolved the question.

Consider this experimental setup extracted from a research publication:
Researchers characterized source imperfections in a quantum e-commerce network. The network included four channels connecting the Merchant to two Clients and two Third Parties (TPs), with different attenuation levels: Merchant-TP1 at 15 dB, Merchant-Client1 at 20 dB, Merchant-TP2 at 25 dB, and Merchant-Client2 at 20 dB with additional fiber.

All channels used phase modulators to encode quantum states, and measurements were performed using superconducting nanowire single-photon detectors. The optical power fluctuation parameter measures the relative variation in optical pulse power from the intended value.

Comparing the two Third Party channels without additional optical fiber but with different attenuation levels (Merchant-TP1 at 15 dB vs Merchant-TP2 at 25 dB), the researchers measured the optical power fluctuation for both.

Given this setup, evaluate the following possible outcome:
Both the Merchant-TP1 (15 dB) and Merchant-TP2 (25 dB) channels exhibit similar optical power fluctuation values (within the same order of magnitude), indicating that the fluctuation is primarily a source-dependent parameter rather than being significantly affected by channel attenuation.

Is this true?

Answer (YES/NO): YES